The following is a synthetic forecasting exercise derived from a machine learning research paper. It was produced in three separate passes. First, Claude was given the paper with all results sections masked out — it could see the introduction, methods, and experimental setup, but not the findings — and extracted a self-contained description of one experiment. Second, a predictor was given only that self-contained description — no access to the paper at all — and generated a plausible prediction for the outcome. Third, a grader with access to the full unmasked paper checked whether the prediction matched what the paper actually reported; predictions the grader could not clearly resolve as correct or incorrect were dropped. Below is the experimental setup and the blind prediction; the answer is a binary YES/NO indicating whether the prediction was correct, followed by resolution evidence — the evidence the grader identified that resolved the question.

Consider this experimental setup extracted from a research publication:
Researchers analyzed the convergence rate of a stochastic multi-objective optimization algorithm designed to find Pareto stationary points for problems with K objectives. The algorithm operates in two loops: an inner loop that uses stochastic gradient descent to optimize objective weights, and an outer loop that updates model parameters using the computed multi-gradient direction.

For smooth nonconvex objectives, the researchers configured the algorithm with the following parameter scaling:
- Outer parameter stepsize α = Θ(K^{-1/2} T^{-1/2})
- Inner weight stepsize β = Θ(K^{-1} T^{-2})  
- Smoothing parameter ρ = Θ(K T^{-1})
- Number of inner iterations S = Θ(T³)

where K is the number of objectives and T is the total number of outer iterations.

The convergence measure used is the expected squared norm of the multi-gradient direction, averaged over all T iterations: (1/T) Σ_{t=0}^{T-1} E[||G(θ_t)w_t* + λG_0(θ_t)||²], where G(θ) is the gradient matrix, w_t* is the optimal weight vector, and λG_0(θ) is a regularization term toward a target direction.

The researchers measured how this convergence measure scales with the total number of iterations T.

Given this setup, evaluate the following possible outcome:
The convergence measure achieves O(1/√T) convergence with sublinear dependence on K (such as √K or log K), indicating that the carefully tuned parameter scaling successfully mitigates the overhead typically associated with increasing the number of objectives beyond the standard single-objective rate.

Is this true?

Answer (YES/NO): YES